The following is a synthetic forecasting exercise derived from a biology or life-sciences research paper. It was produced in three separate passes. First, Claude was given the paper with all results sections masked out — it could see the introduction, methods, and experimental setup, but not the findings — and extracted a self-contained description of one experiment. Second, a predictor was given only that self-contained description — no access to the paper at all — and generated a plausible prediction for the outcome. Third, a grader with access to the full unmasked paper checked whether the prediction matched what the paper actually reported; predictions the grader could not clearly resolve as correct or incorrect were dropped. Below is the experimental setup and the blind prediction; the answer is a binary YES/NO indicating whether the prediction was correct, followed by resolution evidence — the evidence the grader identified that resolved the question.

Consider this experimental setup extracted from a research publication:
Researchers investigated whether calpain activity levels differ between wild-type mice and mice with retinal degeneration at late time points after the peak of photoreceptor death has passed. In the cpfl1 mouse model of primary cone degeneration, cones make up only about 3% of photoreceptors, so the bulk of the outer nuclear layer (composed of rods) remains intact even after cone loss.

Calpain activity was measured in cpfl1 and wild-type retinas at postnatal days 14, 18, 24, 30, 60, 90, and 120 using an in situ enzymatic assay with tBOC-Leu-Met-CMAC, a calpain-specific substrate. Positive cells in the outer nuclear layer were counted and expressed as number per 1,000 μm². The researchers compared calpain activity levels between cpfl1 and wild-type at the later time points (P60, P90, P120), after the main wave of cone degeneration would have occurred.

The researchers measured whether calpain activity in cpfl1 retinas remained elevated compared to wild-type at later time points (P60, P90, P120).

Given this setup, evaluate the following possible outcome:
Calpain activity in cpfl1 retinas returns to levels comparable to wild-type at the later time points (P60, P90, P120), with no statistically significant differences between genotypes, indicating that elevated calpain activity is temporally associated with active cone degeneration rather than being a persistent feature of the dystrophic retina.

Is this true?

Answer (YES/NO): YES